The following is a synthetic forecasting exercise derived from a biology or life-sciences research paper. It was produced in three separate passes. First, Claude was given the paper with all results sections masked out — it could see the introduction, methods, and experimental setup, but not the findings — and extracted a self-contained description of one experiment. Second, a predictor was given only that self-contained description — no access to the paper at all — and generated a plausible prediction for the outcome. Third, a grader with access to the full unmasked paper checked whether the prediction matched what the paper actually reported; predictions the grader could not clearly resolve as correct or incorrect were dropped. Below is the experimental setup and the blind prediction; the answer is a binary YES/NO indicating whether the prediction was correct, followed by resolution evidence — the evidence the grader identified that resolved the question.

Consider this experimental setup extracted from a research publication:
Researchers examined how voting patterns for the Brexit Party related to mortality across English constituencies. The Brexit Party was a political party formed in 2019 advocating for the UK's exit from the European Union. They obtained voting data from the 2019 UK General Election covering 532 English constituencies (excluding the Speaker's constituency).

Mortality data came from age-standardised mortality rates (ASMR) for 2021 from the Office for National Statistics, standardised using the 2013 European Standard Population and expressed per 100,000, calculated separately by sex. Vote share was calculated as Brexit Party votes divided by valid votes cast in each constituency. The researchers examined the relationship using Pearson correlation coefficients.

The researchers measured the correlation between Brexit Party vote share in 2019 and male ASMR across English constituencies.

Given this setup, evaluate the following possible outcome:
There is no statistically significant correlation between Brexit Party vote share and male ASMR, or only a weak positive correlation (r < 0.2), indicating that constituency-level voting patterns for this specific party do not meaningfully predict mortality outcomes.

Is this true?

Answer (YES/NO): NO